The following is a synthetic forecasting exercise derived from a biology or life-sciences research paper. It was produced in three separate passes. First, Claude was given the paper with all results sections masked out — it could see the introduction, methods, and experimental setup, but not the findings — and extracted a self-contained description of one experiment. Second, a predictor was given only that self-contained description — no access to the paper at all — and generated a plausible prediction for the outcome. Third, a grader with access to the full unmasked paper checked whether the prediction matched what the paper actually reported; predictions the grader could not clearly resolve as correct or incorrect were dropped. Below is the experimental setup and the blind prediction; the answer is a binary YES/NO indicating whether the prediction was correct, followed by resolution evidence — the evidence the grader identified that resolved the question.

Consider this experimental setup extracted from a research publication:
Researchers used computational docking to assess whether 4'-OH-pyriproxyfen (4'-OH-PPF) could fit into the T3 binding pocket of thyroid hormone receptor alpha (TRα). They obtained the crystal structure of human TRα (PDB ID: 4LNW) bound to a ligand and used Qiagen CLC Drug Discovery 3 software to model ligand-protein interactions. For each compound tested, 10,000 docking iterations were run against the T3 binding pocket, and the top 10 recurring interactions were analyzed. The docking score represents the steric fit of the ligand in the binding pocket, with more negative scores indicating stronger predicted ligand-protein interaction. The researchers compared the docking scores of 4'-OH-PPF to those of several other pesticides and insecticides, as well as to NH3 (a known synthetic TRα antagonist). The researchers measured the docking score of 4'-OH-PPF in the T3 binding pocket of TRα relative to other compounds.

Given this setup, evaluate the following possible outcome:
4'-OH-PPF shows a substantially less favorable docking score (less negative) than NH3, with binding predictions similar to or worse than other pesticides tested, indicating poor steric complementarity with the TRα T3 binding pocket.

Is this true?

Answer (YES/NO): NO